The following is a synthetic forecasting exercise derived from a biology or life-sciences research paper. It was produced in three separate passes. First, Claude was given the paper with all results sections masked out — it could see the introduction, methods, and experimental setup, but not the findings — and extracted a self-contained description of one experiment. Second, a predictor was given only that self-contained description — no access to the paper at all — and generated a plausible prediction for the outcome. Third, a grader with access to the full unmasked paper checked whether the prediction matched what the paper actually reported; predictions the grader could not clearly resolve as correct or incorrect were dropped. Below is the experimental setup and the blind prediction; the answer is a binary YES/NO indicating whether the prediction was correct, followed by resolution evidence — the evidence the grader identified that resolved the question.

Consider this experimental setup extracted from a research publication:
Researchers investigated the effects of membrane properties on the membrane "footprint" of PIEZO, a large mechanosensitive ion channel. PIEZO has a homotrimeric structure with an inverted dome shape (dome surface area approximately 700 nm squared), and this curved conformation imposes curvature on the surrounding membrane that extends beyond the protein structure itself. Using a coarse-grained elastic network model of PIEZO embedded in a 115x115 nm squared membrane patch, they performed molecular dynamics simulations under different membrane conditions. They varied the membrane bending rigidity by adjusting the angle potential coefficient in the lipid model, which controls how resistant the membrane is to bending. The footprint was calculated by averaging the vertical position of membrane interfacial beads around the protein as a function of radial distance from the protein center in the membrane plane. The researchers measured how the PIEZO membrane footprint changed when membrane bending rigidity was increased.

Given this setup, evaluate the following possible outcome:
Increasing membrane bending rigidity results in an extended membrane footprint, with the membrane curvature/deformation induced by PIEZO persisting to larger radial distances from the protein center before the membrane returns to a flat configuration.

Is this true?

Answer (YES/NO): NO